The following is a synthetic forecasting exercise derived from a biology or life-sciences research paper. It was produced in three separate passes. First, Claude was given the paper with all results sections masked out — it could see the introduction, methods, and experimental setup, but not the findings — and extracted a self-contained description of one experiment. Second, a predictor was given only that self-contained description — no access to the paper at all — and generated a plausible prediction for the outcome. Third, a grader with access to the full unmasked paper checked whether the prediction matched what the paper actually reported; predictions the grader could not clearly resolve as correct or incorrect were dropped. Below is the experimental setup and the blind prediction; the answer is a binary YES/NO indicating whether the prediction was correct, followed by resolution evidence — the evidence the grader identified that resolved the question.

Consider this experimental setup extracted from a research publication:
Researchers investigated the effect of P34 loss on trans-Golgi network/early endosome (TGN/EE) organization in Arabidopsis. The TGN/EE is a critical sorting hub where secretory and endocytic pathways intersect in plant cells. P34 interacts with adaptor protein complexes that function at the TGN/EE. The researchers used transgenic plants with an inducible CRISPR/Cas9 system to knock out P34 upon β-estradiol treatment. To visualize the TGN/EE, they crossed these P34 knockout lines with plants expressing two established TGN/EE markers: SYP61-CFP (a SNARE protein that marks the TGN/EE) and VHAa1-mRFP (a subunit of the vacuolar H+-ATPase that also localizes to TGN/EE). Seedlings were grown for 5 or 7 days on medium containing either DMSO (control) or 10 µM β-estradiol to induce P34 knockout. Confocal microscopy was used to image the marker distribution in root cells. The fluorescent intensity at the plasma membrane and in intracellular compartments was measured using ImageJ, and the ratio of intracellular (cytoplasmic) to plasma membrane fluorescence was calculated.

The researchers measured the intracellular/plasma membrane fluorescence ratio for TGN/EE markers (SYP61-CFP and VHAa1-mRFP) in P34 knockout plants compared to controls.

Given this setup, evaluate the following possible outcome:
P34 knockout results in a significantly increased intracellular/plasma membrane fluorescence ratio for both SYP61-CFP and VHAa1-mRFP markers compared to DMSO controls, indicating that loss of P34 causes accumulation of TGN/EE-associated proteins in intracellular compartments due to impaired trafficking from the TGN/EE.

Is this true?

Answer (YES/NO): NO